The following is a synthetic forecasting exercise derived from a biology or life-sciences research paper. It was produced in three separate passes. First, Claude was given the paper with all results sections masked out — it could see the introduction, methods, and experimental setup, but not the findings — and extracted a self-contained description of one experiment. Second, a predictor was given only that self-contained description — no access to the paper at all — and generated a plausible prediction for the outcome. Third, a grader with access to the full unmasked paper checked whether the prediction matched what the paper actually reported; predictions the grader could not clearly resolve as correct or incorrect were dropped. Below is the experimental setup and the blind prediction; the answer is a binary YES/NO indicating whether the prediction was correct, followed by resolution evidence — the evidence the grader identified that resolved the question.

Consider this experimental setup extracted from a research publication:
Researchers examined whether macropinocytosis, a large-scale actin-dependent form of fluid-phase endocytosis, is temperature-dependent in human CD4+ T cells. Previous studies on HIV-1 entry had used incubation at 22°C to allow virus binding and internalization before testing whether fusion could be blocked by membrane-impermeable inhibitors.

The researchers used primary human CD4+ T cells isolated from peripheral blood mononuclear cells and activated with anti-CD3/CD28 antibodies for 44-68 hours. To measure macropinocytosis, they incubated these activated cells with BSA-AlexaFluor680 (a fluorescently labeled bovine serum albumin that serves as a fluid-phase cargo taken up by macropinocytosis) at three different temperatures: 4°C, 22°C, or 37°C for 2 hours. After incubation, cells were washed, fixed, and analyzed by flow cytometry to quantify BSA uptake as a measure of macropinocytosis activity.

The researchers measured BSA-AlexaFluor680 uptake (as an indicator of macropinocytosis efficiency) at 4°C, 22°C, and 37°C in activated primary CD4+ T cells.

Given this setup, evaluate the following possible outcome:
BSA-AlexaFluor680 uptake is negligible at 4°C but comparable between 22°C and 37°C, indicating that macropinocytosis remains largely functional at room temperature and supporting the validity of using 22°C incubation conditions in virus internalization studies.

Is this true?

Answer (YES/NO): NO